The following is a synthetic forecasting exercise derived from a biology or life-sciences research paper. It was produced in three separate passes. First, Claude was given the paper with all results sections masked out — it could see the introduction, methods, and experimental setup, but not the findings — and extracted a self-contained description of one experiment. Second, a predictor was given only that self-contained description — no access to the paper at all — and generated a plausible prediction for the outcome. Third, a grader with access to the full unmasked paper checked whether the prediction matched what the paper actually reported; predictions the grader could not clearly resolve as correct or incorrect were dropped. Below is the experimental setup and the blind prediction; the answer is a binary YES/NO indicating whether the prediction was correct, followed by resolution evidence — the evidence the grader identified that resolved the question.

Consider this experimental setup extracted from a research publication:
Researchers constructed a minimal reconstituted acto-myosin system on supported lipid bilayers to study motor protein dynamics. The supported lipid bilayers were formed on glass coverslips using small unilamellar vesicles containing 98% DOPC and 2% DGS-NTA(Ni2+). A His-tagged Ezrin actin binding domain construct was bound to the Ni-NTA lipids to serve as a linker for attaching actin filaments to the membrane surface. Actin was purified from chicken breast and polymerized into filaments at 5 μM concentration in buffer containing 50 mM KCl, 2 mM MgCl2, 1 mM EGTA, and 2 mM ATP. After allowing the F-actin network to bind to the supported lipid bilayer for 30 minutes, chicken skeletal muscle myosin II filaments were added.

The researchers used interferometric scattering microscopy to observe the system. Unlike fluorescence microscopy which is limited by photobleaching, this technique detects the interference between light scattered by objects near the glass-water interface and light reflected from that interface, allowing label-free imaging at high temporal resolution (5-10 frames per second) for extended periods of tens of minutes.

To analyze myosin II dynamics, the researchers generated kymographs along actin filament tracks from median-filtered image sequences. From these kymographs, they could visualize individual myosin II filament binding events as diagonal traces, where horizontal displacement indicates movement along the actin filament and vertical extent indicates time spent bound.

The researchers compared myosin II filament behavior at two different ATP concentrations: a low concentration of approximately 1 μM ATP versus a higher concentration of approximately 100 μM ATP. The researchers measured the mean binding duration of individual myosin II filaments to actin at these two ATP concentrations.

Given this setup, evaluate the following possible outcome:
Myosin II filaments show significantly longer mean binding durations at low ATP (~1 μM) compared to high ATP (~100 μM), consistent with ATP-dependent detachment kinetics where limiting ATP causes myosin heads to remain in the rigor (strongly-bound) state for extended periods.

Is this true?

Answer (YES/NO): YES